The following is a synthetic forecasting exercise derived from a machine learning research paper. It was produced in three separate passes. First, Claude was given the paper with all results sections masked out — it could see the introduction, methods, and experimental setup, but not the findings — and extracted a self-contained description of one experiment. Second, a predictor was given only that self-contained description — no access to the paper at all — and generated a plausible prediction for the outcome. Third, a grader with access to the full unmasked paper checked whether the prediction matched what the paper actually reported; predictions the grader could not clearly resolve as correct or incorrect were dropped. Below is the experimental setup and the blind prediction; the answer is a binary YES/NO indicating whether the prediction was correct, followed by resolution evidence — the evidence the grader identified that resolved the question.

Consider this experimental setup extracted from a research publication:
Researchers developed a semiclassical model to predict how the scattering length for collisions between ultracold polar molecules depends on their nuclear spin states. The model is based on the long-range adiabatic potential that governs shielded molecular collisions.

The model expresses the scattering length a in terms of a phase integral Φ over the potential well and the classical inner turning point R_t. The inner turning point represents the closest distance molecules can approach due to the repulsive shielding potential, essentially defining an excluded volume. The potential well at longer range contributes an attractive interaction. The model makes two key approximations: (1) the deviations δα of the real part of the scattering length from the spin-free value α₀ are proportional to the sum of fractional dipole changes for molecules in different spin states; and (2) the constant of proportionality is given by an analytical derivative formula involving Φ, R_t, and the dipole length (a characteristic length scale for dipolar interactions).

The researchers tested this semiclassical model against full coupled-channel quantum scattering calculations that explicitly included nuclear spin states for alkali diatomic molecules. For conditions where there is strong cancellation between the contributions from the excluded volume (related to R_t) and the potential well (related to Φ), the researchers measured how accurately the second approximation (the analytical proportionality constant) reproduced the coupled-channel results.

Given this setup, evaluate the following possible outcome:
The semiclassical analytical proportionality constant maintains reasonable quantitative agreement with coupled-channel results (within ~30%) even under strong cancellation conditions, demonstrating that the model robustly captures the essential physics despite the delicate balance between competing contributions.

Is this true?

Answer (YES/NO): NO